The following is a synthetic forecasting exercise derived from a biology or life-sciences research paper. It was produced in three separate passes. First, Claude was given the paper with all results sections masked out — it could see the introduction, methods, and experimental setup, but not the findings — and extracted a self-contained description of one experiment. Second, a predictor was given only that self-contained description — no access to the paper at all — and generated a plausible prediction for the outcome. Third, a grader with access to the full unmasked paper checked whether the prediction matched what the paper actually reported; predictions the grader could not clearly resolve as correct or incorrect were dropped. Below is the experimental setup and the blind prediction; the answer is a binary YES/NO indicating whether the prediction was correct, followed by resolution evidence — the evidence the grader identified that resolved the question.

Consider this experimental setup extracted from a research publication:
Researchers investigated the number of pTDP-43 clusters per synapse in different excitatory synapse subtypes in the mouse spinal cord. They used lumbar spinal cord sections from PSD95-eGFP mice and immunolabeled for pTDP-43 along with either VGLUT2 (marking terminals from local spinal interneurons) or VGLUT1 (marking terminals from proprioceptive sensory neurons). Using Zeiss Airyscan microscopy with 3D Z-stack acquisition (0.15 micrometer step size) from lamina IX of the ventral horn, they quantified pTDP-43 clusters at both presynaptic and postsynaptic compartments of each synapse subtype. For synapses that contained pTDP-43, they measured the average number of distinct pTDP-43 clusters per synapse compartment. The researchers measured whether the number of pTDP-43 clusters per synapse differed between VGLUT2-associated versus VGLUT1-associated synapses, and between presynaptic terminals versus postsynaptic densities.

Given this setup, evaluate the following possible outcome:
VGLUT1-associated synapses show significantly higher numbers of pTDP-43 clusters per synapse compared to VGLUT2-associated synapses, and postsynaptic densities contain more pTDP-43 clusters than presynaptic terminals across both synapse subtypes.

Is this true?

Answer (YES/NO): NO